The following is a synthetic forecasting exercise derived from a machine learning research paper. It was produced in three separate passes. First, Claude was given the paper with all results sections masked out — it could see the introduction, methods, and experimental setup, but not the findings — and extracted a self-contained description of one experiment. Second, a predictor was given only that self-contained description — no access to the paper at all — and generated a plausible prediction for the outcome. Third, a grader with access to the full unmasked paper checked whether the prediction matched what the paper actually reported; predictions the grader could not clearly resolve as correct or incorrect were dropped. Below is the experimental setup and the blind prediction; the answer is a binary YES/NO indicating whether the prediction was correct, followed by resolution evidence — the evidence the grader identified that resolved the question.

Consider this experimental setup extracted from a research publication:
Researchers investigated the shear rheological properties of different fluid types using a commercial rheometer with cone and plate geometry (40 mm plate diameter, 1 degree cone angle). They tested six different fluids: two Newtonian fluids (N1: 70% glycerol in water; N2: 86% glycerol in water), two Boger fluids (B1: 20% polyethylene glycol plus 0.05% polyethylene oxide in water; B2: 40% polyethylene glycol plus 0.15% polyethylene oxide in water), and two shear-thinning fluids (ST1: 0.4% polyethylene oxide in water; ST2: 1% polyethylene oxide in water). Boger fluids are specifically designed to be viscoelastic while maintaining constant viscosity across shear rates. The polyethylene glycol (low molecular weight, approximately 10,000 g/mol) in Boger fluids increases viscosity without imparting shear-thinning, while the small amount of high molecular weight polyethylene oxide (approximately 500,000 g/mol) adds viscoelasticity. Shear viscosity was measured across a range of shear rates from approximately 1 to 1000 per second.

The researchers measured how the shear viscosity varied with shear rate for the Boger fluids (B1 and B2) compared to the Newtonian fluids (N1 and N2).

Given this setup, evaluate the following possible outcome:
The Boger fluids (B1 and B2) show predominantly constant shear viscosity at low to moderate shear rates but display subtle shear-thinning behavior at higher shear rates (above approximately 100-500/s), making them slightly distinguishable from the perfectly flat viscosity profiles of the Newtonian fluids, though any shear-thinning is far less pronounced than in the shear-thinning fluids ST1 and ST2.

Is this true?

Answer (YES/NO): NO